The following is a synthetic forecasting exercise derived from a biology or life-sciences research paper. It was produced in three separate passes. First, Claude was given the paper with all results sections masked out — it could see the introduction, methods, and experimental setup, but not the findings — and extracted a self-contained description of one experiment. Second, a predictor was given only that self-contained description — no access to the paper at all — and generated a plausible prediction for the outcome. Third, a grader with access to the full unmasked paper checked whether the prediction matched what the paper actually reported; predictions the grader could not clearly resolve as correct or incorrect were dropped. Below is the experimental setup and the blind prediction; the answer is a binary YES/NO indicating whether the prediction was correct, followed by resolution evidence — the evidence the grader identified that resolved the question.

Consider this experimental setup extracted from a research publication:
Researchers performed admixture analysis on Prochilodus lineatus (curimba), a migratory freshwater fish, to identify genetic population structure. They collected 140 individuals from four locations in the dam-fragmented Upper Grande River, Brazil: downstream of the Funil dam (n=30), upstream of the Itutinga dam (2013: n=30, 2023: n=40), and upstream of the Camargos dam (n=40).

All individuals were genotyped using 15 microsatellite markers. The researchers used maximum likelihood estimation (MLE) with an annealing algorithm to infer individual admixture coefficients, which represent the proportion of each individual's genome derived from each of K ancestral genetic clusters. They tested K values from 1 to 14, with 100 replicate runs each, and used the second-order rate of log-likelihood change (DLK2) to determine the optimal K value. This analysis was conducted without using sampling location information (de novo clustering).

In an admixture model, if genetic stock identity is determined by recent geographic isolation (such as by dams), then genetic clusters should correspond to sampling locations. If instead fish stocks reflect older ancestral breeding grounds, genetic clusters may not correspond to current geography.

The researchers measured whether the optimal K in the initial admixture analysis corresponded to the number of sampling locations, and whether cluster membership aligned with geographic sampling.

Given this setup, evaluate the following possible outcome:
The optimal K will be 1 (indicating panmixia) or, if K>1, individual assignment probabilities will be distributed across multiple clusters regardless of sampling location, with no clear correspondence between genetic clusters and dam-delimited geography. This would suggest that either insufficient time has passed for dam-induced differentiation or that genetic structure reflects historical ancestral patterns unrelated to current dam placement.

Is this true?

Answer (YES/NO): YES